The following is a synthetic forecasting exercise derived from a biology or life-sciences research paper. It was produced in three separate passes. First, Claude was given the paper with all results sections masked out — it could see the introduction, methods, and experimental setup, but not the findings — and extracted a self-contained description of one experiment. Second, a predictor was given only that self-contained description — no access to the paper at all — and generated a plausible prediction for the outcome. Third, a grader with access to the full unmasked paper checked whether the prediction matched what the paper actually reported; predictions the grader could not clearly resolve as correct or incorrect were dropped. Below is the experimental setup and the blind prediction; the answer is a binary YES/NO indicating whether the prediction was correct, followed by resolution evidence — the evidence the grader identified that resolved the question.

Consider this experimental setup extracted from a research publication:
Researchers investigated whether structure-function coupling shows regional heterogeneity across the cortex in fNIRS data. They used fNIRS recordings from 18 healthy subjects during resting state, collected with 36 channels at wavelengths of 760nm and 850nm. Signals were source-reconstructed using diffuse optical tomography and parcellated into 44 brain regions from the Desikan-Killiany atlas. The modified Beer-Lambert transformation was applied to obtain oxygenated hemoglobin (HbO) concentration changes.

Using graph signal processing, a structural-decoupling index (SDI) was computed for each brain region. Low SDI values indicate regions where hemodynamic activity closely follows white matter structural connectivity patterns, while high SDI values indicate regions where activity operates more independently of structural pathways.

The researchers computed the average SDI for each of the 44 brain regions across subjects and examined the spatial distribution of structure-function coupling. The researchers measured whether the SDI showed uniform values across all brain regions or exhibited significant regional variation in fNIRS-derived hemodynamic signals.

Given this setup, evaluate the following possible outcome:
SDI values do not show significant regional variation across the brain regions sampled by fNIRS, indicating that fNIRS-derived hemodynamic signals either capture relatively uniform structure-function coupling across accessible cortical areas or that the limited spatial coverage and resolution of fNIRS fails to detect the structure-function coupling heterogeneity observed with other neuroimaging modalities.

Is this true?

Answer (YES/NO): NO